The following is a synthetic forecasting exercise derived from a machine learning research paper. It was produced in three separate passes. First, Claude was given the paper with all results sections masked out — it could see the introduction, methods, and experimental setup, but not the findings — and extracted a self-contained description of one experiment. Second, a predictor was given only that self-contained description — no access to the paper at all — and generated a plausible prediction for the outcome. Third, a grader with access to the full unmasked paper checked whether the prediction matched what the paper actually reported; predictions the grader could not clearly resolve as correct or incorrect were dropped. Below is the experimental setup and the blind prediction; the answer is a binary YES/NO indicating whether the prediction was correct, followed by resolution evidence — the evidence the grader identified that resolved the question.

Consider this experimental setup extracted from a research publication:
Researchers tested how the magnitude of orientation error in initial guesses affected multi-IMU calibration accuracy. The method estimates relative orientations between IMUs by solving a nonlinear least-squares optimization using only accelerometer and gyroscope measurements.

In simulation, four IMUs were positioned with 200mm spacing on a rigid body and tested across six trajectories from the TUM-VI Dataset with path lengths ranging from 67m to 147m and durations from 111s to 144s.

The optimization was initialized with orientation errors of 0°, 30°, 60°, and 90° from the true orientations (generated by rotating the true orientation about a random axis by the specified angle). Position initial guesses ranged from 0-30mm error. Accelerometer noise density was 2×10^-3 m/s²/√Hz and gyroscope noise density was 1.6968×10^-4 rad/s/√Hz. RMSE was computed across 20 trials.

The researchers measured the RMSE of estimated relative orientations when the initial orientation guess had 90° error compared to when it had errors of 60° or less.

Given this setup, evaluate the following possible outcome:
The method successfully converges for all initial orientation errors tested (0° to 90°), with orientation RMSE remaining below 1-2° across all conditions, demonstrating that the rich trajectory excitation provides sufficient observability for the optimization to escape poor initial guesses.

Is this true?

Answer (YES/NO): NO